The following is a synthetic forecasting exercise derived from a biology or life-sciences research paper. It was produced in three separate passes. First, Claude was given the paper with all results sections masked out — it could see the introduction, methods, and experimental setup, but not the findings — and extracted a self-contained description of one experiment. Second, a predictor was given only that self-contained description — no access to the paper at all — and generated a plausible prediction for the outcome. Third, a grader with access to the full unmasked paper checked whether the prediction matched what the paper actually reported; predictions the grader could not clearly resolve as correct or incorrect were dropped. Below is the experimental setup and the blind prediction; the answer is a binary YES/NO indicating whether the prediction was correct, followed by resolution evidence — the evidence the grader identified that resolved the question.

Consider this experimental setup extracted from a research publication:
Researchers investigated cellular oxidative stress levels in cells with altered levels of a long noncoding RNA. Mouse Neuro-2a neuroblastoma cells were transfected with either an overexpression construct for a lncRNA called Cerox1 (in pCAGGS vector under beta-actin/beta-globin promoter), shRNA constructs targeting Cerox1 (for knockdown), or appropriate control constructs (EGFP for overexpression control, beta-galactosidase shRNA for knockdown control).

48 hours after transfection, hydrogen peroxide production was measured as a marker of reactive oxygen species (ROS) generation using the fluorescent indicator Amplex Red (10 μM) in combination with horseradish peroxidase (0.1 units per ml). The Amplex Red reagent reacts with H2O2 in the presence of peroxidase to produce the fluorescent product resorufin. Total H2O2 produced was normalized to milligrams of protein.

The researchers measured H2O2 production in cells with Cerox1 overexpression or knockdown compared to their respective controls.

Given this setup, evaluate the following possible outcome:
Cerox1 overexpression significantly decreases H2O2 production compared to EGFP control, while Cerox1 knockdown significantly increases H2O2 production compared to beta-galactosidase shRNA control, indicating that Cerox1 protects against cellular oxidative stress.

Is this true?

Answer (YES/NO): YES